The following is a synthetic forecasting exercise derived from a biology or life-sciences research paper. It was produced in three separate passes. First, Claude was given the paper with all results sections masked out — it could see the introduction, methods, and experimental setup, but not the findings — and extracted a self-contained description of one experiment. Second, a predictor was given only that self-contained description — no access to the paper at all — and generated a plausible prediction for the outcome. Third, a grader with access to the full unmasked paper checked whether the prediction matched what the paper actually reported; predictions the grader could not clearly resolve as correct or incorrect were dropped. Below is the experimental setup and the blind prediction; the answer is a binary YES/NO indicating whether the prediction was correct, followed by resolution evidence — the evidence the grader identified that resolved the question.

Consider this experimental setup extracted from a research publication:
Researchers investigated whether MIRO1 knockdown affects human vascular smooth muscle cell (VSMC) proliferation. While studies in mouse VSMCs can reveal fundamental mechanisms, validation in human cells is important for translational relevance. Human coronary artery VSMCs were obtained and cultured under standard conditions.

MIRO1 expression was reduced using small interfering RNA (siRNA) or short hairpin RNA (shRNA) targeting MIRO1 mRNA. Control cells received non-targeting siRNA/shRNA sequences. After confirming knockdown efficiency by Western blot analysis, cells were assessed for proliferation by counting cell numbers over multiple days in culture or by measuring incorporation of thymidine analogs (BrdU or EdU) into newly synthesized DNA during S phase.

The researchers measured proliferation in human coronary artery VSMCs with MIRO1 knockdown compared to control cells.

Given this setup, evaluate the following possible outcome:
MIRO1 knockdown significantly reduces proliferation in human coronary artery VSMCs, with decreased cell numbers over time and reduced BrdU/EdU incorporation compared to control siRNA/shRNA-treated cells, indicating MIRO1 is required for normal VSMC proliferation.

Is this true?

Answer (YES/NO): YES